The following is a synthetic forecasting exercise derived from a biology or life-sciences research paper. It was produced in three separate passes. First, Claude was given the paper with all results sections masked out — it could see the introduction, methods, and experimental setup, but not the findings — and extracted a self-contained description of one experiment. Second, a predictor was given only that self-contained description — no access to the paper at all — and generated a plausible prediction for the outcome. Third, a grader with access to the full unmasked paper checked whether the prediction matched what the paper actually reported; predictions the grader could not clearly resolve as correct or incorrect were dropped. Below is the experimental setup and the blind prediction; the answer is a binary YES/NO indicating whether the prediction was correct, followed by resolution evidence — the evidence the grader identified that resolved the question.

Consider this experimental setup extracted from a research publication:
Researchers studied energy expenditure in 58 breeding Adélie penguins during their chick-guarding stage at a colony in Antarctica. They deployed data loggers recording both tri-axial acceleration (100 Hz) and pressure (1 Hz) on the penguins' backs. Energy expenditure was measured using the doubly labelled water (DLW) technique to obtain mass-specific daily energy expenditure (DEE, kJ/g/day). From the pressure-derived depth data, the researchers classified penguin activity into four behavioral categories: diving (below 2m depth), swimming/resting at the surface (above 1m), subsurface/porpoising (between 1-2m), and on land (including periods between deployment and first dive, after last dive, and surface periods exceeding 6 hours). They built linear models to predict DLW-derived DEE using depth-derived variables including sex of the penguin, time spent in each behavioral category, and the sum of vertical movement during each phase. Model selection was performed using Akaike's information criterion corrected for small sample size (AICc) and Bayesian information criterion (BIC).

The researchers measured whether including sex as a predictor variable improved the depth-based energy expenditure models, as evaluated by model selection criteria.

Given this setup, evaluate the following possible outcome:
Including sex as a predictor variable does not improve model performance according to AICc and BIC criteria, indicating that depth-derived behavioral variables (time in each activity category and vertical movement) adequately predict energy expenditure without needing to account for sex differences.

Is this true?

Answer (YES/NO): NO